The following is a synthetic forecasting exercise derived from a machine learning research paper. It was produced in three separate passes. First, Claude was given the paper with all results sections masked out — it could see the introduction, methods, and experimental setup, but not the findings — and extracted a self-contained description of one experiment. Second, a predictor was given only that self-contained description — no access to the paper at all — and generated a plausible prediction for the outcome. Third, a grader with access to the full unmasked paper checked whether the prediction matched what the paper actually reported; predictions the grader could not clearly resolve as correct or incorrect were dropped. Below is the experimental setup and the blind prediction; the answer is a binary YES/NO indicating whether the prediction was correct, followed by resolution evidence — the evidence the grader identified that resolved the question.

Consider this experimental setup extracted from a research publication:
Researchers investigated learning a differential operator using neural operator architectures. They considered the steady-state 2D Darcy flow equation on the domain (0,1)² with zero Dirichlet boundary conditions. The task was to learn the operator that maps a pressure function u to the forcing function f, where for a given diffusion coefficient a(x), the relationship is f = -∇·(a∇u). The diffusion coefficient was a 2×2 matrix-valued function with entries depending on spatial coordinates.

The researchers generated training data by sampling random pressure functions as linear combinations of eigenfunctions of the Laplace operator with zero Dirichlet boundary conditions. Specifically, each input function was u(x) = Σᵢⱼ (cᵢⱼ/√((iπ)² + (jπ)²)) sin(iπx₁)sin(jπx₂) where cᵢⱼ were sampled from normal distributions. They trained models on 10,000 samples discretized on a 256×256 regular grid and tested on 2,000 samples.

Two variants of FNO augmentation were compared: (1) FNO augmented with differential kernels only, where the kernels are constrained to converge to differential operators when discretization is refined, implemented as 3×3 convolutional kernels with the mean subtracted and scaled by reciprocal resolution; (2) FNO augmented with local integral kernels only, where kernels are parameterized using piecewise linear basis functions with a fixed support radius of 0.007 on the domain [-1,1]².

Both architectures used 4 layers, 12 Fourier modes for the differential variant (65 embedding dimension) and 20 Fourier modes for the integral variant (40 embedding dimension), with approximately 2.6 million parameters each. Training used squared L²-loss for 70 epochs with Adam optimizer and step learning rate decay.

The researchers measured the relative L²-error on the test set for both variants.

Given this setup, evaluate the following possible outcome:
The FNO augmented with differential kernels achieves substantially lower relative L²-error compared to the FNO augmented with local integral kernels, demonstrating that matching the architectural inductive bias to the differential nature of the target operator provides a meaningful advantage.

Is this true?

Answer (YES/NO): YES